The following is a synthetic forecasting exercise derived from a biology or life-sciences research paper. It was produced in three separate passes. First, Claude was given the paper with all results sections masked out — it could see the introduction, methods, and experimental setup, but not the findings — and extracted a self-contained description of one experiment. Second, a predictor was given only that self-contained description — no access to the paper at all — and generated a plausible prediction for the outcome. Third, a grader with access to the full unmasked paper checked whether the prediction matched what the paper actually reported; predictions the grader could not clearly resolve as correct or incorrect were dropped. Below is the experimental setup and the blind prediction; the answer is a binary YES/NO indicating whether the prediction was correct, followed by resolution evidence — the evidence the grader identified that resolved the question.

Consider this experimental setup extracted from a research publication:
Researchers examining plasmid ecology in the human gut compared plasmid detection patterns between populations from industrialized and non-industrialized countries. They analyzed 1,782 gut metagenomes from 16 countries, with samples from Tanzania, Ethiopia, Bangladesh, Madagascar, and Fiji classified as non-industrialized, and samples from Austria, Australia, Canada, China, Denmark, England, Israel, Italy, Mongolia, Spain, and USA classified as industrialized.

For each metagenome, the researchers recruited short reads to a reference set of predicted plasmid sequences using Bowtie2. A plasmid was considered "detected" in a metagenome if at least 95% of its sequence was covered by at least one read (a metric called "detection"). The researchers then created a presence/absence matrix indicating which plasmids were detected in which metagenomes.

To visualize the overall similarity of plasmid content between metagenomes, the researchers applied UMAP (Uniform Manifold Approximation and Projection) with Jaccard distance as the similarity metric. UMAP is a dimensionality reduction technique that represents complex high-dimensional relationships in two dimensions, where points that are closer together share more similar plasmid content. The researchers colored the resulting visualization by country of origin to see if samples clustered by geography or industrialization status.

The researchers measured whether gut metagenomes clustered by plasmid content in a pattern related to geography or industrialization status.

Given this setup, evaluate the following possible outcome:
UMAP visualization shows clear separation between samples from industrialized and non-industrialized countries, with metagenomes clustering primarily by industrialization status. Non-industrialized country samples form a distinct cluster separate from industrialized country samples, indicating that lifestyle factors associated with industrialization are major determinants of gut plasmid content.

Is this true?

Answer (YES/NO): YES